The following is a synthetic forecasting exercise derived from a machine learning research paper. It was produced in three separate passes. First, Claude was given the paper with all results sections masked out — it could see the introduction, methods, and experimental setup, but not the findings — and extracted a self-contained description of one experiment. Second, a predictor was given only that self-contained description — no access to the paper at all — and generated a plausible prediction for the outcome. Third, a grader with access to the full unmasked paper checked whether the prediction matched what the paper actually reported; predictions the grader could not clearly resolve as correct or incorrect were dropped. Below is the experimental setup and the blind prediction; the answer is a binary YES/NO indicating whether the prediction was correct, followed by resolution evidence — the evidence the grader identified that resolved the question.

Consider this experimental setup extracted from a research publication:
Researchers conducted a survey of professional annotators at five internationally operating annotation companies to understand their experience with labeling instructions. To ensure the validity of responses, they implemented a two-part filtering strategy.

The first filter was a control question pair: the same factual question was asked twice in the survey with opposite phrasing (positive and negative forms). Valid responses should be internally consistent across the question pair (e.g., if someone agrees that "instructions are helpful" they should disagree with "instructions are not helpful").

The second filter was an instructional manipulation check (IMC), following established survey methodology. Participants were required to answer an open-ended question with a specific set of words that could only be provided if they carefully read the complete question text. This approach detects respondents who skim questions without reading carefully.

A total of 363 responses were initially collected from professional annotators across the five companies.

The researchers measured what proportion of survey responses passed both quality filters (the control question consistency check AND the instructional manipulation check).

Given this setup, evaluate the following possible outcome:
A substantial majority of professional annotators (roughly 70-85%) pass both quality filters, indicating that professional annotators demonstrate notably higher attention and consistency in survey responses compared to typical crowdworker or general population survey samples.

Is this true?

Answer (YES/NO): YES